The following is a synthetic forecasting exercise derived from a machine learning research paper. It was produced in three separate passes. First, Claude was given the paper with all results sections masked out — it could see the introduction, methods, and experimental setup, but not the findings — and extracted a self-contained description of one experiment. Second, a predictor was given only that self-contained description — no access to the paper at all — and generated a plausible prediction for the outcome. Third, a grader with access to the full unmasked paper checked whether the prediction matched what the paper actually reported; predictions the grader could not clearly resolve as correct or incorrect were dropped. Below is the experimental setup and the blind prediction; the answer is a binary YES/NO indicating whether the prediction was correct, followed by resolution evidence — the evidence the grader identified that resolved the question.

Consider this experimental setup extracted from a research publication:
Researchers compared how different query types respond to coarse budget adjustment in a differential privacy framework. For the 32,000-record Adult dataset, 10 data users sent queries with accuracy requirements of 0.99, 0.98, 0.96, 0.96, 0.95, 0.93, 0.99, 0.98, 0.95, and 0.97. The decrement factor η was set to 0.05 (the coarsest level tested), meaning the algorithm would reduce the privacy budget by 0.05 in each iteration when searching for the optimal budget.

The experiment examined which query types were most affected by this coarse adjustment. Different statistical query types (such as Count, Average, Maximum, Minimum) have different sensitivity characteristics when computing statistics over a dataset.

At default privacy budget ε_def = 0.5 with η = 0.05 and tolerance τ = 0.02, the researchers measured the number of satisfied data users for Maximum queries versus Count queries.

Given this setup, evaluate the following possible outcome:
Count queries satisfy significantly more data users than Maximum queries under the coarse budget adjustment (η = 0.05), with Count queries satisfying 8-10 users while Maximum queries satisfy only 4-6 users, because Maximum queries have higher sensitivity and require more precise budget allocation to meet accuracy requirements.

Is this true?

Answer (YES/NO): YES